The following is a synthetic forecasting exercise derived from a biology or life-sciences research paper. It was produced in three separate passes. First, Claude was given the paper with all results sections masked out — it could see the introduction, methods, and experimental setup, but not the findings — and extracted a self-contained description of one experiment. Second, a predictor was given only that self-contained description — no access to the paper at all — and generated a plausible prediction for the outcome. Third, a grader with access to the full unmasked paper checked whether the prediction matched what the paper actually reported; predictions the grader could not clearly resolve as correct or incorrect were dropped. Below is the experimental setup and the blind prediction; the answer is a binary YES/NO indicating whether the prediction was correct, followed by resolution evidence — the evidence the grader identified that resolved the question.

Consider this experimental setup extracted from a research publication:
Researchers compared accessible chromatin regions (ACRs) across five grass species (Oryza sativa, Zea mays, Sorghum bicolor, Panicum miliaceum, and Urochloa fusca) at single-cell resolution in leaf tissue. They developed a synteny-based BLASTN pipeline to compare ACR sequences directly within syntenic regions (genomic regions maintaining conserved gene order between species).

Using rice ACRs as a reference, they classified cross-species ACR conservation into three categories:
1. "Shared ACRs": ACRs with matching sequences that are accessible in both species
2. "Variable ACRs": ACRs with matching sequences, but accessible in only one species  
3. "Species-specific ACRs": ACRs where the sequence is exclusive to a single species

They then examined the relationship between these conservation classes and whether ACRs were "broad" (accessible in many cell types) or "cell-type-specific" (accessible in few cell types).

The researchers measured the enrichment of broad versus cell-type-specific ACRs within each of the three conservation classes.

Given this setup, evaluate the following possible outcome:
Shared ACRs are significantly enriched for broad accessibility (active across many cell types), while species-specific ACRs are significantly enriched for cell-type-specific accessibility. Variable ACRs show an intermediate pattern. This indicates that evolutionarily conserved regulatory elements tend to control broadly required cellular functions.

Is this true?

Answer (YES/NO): NO